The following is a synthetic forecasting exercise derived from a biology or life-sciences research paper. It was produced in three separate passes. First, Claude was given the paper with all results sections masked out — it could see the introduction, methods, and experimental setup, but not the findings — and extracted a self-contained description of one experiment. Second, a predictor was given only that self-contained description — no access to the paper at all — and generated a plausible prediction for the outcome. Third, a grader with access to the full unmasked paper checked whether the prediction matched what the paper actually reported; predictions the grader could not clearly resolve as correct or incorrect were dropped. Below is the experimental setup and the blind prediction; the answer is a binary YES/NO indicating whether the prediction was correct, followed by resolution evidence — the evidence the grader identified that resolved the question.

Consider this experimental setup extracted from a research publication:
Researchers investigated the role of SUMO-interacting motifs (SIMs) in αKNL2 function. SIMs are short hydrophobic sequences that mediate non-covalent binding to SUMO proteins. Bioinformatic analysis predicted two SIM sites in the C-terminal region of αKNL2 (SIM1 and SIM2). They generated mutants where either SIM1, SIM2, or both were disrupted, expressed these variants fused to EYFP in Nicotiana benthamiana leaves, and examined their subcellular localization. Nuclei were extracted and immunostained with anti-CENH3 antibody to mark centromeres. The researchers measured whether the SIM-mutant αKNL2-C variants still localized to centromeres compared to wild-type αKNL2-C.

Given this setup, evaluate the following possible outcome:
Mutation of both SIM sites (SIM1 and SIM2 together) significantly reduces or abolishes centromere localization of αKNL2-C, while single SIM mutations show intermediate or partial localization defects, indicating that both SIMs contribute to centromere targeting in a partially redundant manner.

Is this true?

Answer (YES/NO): NO